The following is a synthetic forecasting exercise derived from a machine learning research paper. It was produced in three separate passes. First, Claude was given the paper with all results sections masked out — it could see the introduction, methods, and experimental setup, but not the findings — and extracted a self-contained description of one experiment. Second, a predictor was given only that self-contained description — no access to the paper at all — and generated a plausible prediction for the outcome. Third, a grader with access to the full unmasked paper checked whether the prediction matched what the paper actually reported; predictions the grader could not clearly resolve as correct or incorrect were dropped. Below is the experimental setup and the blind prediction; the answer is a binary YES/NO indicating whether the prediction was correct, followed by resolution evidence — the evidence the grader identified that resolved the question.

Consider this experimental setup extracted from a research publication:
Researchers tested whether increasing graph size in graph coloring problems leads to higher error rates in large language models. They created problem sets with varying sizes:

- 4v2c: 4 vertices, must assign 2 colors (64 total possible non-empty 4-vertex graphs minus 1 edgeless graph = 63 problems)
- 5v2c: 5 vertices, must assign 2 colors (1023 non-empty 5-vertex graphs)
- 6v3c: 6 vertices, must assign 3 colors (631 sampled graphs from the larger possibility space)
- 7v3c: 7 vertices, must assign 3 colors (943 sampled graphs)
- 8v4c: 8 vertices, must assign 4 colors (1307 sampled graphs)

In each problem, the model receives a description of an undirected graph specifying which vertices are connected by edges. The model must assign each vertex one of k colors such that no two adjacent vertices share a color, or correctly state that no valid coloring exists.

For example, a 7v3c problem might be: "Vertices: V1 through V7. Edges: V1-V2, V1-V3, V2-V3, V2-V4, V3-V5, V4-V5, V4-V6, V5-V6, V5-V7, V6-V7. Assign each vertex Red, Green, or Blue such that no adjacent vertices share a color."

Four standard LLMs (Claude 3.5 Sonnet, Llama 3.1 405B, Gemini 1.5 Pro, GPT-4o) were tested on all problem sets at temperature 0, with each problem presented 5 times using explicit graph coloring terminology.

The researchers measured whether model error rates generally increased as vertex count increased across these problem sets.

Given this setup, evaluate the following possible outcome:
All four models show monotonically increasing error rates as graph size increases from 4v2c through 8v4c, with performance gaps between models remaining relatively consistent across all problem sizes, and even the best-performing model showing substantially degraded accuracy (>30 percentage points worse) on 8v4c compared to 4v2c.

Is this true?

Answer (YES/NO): NO